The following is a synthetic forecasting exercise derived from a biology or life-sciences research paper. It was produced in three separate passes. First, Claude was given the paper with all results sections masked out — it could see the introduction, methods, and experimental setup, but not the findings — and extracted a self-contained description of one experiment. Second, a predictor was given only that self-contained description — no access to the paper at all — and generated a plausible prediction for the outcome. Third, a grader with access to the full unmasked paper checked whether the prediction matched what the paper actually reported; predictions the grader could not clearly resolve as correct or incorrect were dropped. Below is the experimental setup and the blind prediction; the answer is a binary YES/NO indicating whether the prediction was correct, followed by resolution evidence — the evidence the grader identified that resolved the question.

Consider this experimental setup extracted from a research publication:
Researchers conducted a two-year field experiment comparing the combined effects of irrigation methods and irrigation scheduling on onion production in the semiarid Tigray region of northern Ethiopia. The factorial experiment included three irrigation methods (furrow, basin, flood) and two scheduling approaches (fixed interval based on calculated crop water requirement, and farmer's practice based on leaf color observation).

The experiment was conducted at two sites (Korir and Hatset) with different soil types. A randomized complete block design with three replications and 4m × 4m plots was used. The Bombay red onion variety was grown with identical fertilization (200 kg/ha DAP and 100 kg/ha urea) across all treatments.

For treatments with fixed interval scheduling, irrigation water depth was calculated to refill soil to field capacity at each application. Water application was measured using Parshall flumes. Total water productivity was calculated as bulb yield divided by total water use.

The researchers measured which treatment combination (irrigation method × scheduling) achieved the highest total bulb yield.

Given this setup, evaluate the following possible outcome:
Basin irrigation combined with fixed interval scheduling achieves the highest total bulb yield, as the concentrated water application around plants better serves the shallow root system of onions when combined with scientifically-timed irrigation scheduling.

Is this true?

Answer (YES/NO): YES